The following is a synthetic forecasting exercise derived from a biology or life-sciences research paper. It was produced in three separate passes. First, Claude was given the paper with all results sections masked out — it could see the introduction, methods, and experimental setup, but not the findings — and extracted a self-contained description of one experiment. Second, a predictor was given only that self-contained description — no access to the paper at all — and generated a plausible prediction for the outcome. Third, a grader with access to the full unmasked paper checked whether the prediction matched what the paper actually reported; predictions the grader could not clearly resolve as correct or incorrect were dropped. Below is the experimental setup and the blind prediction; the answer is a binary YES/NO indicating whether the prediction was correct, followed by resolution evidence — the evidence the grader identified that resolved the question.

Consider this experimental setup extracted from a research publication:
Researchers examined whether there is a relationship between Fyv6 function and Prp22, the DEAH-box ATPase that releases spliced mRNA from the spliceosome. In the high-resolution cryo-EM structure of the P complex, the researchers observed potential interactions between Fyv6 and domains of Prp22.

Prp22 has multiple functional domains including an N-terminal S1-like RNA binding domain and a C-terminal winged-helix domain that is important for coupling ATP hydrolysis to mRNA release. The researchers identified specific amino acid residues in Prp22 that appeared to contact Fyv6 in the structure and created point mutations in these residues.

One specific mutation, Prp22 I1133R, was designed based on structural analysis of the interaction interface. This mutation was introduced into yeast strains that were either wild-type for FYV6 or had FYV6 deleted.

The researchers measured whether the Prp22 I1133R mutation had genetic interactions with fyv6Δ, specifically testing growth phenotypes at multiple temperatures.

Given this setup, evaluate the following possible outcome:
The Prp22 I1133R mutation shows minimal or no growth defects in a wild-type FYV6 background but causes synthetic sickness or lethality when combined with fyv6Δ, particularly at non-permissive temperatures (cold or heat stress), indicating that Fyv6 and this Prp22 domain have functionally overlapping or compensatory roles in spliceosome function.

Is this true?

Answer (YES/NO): NO